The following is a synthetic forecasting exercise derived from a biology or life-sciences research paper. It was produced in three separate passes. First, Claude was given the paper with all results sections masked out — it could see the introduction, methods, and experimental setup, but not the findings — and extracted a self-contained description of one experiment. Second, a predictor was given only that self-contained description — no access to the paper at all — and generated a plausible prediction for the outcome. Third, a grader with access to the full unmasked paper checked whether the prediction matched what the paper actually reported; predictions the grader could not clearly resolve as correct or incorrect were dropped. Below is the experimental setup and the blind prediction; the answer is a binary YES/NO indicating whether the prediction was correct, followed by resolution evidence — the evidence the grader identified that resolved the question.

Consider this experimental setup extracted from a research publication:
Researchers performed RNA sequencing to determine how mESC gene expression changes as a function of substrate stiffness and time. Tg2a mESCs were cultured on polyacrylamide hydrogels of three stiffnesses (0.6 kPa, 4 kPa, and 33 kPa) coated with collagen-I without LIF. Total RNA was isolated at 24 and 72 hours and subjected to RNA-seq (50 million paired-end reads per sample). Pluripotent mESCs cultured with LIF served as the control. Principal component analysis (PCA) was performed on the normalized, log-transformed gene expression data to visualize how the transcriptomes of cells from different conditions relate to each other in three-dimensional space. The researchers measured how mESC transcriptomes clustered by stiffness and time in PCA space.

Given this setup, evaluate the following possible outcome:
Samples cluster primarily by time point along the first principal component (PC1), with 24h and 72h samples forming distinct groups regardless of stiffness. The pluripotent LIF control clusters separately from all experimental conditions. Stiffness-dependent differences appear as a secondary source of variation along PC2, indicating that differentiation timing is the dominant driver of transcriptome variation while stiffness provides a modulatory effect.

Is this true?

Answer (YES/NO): NO